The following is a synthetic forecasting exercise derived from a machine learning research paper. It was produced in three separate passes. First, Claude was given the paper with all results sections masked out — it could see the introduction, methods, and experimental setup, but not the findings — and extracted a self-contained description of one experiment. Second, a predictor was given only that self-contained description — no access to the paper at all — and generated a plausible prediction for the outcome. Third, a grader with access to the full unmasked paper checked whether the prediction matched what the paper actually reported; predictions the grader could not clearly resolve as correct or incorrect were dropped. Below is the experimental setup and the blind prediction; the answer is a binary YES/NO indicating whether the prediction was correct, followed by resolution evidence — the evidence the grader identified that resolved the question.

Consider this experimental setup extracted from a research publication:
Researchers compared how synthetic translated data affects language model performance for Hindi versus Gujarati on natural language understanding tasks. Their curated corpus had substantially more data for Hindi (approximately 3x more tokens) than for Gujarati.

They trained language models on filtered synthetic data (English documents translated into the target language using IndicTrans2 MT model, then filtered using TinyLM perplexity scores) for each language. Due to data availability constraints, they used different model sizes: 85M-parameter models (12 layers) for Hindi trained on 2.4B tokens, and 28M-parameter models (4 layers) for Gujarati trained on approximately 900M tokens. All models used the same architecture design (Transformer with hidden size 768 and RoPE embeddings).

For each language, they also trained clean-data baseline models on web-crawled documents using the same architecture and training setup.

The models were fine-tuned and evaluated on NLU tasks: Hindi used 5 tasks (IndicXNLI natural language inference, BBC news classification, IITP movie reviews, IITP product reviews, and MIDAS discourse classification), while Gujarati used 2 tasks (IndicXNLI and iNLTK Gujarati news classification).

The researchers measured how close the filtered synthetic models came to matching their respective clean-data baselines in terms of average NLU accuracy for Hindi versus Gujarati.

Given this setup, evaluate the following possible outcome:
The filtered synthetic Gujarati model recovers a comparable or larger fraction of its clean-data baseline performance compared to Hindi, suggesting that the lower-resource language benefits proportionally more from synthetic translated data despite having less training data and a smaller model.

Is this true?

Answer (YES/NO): YES